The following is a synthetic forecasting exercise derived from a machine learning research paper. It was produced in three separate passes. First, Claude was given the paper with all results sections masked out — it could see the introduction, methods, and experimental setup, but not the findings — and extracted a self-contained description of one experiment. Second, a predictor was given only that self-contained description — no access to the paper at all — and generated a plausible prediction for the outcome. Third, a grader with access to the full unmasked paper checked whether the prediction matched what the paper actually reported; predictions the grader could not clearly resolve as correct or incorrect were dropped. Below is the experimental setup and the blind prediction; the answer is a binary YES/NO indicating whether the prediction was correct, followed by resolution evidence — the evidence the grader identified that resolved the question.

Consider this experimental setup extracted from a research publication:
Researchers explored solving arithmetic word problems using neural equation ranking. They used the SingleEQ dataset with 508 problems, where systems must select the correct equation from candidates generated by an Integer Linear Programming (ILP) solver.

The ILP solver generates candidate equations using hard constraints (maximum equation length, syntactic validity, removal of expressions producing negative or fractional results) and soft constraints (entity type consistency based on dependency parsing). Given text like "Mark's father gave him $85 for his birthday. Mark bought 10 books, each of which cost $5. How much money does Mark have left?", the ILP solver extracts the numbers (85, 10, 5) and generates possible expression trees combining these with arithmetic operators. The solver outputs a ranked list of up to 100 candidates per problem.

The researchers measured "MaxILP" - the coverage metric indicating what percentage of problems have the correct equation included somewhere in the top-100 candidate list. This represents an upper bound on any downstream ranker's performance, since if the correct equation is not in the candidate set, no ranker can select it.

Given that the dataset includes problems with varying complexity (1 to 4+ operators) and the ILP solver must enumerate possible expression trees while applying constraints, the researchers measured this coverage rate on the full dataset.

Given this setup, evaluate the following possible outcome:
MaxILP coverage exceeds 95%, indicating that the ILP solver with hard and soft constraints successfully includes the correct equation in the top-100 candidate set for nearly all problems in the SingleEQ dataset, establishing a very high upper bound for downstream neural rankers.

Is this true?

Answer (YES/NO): NO